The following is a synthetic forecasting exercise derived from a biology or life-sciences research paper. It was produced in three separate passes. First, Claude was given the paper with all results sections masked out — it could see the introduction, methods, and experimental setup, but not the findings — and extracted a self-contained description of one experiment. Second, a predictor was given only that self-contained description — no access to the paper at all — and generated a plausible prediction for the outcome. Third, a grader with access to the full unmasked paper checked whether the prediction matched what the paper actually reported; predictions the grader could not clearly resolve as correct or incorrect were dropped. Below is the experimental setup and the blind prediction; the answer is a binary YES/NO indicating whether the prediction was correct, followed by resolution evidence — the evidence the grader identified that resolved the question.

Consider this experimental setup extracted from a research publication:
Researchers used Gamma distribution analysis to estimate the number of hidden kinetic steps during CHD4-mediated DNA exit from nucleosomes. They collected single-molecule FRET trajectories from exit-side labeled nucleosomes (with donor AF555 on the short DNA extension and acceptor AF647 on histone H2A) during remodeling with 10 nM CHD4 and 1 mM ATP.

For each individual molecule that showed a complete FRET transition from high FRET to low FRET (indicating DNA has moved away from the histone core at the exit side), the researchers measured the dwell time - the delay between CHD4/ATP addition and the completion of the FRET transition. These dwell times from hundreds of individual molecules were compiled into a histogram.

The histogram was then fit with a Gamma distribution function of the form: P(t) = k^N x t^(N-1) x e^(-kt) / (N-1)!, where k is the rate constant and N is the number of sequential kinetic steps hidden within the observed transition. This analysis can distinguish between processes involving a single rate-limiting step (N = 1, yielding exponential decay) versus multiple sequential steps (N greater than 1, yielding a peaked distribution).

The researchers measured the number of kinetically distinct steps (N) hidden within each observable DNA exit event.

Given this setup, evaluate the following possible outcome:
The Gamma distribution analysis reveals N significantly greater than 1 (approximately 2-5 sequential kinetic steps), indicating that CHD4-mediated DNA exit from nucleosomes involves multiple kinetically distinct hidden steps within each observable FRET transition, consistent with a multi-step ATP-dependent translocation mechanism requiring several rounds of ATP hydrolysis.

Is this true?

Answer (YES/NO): YES